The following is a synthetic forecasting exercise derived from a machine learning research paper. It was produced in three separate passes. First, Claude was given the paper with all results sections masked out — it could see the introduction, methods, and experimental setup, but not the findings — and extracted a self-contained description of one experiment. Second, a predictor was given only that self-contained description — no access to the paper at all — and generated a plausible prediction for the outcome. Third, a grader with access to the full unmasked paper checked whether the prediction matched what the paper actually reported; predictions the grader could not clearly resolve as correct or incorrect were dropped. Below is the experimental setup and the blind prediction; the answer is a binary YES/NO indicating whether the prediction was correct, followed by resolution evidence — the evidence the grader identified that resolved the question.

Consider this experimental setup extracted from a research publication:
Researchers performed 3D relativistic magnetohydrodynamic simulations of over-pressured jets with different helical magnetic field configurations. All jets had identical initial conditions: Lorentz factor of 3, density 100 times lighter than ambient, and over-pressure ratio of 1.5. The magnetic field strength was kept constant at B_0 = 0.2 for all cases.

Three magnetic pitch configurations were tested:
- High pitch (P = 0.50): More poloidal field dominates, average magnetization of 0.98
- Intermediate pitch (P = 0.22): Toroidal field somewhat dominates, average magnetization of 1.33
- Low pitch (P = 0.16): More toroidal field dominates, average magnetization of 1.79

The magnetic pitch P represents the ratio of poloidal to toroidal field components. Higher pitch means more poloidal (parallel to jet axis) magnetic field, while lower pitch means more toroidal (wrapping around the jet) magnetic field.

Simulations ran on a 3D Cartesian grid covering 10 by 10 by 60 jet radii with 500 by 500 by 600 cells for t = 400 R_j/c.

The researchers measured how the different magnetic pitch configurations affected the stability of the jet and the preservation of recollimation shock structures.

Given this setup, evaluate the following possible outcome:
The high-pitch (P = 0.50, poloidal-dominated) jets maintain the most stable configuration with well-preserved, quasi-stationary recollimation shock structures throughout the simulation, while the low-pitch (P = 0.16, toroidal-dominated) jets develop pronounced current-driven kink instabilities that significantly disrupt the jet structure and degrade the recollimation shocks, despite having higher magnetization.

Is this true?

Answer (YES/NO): NO